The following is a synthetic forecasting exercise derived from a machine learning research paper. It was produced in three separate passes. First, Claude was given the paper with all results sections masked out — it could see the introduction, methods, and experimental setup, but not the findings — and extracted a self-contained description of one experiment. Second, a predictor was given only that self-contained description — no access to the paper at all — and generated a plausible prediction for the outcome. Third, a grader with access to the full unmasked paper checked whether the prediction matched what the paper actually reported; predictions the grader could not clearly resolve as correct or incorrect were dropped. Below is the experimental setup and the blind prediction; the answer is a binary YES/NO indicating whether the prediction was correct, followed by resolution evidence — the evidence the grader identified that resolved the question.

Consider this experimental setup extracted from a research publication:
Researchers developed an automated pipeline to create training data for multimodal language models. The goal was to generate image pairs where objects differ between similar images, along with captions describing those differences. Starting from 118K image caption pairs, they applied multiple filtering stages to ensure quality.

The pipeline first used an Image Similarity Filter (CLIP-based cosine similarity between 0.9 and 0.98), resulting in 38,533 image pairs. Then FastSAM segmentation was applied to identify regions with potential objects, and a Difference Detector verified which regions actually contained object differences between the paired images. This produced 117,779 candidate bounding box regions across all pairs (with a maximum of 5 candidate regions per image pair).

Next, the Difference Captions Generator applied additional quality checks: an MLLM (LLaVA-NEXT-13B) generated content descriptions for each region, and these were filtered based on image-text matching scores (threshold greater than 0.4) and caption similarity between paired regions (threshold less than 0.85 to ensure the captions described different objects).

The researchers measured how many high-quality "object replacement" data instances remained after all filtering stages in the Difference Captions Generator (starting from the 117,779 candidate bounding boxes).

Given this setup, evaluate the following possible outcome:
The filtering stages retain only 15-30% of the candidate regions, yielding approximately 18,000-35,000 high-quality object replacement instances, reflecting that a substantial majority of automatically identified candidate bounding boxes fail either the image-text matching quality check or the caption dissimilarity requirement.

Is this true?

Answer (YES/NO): NO